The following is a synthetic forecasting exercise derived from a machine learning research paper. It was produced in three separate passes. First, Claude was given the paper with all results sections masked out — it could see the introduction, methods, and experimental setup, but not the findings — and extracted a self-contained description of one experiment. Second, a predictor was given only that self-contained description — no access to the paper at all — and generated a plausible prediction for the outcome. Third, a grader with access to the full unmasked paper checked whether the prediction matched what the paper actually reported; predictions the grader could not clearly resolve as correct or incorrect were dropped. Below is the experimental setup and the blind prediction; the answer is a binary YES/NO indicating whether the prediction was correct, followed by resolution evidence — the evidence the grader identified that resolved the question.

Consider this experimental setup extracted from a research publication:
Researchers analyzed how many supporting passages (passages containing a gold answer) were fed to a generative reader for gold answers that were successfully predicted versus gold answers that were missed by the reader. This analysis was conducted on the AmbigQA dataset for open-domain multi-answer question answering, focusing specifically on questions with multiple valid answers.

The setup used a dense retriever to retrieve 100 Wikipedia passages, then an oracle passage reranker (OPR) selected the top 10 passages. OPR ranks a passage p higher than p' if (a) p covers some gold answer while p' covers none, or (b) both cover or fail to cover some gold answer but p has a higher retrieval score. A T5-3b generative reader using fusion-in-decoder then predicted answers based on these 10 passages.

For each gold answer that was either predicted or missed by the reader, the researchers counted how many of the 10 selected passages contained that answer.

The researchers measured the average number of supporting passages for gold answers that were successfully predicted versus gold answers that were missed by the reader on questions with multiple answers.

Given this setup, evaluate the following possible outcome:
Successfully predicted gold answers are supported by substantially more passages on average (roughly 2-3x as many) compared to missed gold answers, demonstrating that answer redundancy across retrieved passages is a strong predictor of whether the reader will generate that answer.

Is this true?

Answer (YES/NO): NO